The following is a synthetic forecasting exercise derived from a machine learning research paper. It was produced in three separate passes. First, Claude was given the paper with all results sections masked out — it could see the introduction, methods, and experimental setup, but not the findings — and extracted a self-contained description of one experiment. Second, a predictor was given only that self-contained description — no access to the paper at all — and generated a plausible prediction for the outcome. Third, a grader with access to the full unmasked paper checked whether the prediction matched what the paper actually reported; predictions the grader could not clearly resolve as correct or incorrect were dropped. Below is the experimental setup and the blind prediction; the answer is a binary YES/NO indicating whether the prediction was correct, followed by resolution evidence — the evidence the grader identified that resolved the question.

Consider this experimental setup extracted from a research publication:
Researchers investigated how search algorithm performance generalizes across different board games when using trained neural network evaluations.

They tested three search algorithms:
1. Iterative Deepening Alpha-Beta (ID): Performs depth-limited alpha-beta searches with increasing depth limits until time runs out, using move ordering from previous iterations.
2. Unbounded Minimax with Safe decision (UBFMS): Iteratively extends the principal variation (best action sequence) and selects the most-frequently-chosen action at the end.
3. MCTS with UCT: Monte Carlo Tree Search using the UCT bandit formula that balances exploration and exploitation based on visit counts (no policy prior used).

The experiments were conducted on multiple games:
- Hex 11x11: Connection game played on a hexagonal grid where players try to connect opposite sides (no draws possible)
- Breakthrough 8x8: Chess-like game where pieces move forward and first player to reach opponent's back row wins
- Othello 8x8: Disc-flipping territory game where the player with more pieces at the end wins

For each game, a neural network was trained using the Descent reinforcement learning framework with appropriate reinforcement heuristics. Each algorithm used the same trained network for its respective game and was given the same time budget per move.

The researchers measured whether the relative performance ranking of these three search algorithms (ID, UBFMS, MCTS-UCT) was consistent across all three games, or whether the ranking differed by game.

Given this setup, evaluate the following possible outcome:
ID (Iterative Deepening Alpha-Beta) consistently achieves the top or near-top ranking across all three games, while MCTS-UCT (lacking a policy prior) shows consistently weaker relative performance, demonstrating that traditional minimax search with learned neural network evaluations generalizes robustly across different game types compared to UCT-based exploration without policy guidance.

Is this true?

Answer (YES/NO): NO